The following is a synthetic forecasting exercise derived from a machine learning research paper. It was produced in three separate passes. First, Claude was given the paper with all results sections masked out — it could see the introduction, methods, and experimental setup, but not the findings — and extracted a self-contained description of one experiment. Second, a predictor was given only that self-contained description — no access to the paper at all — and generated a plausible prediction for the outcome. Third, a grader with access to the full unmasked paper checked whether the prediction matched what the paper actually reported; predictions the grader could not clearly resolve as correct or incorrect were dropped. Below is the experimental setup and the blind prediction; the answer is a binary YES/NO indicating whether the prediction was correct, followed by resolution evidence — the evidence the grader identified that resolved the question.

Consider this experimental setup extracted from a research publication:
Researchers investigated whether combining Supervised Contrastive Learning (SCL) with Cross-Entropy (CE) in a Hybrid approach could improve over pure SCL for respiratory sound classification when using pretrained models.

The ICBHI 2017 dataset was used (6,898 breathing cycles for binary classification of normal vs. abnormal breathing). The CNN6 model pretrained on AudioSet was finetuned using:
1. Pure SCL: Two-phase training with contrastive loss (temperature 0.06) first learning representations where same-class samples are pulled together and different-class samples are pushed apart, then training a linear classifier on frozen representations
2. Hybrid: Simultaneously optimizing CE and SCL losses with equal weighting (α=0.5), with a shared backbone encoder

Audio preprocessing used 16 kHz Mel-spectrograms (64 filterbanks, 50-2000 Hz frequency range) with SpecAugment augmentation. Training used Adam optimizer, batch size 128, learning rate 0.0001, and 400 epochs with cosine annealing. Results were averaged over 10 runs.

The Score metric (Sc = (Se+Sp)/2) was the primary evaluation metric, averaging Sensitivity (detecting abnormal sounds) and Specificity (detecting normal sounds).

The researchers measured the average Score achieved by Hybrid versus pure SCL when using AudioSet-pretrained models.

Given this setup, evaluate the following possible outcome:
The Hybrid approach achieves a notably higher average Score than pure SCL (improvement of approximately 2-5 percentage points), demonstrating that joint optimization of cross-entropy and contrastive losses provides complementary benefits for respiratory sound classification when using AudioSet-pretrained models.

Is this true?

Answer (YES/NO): NO